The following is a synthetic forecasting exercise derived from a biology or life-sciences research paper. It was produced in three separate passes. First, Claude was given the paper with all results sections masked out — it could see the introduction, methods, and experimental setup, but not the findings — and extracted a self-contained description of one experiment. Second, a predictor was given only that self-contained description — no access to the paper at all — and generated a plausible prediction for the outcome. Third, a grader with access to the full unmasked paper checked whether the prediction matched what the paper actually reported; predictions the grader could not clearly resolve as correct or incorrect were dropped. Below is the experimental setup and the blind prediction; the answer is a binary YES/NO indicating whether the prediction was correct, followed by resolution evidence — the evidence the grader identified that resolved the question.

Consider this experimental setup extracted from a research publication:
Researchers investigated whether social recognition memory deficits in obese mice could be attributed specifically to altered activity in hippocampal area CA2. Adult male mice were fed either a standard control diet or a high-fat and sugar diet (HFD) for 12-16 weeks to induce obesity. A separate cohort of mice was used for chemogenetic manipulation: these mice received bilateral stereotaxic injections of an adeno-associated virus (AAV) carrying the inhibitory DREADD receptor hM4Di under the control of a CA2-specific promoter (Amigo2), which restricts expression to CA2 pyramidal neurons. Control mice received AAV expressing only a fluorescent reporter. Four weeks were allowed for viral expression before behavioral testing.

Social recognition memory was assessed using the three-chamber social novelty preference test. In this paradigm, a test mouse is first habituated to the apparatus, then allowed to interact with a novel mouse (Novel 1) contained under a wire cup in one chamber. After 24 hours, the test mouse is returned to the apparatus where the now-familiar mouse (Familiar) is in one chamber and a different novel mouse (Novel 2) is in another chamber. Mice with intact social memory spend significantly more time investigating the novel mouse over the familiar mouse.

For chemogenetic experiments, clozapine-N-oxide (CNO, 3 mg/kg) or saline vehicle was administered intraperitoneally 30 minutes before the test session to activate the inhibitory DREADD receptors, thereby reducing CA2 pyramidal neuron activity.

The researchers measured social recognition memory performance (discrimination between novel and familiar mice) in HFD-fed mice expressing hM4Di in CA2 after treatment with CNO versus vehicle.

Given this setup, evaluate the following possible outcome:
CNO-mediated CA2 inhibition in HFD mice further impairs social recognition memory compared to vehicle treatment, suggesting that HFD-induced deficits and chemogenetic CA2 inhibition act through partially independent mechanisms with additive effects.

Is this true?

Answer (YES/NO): NO